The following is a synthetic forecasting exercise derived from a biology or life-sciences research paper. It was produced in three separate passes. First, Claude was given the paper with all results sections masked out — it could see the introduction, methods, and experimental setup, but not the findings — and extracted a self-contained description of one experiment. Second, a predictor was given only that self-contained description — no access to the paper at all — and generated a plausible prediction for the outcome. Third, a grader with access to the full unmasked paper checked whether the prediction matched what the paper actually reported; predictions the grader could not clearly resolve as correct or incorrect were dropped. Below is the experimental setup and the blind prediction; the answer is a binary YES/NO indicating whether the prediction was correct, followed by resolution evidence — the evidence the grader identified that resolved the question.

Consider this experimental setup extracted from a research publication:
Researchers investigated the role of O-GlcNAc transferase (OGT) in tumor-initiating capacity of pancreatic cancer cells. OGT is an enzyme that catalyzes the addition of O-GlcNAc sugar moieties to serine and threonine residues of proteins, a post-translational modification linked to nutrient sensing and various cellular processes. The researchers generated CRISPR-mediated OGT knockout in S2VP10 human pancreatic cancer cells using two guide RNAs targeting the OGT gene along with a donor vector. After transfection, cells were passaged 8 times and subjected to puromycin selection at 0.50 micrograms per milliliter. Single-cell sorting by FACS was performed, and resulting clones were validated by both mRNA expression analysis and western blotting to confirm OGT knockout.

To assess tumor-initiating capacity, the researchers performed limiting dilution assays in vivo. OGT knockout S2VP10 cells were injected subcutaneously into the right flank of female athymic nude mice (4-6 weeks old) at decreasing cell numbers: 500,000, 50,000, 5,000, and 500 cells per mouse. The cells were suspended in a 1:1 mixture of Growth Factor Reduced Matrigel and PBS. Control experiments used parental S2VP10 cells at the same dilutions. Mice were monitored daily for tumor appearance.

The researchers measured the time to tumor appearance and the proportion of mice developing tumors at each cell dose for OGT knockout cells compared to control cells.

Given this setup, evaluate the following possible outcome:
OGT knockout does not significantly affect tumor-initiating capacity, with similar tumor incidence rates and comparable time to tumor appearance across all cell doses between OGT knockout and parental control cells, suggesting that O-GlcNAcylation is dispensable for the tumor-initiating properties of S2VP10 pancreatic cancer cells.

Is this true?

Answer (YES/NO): NO